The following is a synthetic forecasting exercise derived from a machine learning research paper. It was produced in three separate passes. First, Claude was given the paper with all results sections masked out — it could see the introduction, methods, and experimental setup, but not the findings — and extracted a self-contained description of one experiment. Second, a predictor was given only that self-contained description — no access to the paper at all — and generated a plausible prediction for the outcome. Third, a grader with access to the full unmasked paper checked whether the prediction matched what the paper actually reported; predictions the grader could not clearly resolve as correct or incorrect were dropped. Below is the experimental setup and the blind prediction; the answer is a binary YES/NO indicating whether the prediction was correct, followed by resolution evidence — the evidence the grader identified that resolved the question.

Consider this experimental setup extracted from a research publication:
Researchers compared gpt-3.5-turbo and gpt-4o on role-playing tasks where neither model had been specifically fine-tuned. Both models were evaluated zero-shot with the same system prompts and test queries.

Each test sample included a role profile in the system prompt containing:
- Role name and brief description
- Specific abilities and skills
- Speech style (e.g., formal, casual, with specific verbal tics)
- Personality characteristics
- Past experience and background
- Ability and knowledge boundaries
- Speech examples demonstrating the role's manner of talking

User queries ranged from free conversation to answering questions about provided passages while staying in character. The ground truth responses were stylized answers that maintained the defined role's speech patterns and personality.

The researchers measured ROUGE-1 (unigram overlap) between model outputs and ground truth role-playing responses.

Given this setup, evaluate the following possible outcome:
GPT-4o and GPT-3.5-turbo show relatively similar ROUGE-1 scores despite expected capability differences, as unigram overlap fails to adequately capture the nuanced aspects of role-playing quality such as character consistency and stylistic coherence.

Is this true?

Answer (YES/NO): NO